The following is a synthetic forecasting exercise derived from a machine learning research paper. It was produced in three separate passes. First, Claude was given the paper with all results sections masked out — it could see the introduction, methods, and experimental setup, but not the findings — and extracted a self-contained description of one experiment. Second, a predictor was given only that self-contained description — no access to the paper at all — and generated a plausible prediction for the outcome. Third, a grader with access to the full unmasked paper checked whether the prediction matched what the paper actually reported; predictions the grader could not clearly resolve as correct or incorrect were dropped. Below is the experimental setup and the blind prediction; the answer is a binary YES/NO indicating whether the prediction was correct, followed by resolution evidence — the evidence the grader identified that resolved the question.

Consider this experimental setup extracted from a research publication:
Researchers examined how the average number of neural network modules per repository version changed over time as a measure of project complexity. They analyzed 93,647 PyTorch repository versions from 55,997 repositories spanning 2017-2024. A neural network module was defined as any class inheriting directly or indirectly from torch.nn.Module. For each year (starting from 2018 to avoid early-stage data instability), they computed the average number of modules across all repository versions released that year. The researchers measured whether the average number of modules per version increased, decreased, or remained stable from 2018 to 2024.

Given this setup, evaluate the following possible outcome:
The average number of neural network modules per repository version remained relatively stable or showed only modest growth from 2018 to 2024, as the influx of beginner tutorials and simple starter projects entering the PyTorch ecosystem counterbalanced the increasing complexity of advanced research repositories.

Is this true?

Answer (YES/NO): NO